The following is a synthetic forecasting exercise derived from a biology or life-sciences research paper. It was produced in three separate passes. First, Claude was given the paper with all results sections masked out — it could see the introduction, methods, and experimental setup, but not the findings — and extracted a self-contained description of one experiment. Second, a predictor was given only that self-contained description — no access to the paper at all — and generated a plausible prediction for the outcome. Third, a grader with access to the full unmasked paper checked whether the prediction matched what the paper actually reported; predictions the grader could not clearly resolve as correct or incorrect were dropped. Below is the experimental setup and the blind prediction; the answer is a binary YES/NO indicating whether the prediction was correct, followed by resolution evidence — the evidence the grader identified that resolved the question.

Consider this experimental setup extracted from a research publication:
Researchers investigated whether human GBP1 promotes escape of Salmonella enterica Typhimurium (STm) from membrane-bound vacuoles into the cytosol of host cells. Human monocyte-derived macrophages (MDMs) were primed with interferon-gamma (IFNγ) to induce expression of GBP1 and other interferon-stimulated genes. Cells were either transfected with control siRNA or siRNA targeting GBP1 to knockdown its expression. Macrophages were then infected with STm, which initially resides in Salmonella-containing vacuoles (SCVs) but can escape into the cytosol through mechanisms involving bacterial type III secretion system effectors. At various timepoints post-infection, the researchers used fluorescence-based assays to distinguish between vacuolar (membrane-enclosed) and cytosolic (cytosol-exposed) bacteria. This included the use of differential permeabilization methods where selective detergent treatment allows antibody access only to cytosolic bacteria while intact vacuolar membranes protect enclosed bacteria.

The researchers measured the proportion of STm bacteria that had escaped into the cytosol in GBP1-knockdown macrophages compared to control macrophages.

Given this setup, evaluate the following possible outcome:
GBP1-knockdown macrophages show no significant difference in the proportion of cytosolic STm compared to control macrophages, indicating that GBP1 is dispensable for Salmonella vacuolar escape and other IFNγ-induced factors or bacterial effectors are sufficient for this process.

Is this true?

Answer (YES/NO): YES